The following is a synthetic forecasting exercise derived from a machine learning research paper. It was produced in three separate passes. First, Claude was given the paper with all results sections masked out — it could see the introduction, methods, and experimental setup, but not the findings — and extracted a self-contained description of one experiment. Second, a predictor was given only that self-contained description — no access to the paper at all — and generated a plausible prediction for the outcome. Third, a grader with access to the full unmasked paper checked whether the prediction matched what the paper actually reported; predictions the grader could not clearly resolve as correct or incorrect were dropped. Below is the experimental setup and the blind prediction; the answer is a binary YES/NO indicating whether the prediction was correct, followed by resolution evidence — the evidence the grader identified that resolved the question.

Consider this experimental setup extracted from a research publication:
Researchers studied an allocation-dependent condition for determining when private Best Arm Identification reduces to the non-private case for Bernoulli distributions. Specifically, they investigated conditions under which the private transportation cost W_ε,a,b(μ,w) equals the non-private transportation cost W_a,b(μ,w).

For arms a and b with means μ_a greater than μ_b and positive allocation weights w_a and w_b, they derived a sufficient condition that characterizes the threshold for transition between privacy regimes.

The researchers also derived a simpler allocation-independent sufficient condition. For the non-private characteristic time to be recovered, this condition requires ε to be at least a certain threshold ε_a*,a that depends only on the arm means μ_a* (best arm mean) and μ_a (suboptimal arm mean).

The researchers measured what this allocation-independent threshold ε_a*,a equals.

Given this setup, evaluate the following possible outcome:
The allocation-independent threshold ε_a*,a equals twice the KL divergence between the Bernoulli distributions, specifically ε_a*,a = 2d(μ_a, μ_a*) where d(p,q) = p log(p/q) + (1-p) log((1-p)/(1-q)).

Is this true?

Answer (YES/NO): NO